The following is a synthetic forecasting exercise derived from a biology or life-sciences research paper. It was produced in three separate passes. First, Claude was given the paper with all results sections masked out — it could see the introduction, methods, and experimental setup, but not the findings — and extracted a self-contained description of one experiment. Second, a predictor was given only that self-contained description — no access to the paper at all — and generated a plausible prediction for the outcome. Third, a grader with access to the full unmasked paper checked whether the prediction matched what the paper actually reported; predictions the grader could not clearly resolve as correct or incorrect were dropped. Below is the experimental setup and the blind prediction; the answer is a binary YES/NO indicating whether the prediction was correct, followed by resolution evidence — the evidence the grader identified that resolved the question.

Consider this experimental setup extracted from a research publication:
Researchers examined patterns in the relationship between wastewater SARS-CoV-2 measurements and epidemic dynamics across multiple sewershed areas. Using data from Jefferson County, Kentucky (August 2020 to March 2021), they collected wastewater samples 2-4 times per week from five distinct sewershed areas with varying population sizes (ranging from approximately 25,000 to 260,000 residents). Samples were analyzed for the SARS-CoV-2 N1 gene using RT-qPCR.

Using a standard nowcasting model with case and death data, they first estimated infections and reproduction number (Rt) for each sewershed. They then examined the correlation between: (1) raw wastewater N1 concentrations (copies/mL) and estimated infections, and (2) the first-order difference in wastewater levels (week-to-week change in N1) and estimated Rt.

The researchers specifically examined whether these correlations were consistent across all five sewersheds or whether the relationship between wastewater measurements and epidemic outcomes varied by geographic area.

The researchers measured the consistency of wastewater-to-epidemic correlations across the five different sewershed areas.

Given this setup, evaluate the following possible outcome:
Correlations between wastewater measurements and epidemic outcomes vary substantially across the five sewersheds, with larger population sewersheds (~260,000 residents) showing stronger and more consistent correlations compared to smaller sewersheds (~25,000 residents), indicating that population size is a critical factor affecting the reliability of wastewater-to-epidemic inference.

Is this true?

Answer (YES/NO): NO